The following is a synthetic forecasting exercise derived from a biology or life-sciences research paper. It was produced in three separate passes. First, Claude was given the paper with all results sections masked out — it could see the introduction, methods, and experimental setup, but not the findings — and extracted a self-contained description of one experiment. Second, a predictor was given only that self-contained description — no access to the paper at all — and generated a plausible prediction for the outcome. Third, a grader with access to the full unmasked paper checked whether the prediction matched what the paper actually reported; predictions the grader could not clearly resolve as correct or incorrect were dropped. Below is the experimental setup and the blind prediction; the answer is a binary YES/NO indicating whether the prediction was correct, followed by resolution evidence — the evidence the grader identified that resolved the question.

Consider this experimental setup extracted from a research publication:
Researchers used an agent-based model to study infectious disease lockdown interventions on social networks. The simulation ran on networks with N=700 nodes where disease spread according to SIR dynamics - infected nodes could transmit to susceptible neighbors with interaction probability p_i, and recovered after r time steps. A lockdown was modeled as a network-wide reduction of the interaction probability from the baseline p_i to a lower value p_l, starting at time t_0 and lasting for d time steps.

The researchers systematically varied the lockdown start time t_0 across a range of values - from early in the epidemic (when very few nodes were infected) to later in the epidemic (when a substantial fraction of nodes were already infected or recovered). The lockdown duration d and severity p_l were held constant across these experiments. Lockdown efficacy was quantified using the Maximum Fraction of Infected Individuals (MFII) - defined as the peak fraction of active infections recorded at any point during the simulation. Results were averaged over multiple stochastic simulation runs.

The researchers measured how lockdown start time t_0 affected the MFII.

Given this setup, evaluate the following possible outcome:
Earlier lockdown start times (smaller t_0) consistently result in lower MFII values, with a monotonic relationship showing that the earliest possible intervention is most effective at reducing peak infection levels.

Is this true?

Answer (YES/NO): NO